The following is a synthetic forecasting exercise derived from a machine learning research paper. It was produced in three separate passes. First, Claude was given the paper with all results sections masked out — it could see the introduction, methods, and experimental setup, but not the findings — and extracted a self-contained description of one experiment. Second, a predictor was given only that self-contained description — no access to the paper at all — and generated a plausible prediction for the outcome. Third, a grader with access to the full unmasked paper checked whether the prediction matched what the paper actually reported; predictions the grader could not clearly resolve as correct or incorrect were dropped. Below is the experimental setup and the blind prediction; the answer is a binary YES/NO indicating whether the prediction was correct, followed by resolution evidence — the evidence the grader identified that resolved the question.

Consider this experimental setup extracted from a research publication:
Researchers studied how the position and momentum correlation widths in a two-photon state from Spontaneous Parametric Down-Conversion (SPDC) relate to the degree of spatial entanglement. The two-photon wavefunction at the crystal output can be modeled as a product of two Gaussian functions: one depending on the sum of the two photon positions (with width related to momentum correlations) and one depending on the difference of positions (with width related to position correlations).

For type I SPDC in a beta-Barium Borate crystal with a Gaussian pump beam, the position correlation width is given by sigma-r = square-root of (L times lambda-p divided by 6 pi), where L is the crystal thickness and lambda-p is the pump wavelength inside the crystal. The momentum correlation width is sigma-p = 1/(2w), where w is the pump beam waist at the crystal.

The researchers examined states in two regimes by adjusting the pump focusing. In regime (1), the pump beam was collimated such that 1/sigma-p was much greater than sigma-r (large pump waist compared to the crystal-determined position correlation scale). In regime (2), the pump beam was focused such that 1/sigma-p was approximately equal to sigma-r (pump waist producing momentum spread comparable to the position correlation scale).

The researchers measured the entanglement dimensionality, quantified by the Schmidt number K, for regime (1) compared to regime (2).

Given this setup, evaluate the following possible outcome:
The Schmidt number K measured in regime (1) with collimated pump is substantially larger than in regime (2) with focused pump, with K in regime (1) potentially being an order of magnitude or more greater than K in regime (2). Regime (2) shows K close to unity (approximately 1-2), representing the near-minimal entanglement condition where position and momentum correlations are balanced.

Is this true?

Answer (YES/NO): NO